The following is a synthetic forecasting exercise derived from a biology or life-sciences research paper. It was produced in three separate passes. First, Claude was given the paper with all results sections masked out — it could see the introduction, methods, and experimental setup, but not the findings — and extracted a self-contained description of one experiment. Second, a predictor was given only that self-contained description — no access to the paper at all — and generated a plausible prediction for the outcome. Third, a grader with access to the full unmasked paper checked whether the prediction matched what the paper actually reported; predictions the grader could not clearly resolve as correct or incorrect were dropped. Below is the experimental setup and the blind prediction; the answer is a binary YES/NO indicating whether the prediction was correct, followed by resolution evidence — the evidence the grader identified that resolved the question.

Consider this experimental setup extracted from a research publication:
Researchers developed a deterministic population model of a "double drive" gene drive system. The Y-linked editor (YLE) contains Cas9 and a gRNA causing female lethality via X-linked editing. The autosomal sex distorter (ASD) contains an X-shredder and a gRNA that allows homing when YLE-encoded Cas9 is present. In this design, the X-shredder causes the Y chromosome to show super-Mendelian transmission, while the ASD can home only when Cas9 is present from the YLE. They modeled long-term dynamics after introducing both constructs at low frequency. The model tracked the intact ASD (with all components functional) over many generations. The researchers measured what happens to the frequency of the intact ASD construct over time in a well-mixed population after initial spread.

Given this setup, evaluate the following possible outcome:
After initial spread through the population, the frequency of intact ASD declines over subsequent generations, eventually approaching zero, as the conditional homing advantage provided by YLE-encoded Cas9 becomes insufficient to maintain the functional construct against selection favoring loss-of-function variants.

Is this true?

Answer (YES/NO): YES